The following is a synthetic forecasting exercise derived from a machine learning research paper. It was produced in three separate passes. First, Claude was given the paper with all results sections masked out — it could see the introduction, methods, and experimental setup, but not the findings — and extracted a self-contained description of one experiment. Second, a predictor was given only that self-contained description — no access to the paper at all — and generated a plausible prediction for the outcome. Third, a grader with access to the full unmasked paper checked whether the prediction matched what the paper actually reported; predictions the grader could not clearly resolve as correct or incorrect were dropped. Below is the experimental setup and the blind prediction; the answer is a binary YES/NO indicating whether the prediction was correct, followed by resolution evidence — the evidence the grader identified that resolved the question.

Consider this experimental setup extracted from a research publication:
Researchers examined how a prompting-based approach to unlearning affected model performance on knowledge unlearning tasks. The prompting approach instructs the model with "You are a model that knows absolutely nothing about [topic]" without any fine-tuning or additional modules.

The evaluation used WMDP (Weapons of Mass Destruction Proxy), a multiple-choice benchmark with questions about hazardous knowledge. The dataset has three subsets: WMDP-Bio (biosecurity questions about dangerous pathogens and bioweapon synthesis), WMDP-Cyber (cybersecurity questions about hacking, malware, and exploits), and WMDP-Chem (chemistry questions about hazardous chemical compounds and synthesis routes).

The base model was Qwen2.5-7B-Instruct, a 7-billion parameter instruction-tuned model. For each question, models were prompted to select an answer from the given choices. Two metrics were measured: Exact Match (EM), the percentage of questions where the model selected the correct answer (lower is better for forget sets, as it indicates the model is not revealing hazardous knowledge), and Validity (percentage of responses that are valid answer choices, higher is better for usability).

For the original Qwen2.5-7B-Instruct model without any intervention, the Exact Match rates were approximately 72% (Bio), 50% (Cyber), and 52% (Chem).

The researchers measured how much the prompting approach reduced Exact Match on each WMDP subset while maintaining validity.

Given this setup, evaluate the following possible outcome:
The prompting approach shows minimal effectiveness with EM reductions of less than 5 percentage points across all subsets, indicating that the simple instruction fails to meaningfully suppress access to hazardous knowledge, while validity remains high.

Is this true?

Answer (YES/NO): YES